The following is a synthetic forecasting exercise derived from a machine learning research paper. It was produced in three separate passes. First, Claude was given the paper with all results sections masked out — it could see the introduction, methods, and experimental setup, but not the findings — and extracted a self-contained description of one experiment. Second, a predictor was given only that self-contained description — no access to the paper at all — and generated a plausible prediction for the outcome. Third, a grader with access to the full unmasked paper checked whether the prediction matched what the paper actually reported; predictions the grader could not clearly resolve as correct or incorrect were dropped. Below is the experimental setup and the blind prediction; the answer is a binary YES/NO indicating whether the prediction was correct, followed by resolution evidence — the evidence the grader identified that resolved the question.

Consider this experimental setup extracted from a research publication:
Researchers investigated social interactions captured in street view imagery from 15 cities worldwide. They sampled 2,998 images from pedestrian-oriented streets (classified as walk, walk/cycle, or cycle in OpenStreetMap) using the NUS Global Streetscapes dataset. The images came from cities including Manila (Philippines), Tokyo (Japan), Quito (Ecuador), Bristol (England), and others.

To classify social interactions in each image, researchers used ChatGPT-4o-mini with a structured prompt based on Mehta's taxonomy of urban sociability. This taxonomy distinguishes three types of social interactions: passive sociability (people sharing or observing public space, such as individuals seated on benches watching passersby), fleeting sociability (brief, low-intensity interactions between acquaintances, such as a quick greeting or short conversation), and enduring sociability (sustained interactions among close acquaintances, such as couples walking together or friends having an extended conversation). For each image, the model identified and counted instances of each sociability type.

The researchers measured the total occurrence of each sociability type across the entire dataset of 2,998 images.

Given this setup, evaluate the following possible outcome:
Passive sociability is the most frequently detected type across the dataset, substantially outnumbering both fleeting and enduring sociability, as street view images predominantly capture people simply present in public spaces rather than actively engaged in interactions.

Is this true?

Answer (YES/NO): YES